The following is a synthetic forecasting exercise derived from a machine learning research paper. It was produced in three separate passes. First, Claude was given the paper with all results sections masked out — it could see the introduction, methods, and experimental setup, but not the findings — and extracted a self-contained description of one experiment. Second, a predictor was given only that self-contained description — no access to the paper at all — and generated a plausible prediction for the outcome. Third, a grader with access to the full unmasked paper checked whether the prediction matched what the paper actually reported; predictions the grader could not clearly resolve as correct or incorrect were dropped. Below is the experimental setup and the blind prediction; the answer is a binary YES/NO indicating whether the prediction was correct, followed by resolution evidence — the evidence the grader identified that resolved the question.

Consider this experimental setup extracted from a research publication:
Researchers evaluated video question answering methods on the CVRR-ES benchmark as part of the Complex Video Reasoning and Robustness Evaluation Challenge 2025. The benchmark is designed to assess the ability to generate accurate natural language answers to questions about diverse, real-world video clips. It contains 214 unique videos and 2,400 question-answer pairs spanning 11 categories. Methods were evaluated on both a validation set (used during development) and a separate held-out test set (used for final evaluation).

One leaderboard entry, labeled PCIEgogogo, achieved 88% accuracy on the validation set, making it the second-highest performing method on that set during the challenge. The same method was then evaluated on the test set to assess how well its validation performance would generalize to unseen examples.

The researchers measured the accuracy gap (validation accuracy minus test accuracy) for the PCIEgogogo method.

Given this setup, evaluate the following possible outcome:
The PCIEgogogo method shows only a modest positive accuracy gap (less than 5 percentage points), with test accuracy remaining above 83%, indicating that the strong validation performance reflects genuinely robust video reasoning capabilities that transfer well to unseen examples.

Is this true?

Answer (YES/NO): NO